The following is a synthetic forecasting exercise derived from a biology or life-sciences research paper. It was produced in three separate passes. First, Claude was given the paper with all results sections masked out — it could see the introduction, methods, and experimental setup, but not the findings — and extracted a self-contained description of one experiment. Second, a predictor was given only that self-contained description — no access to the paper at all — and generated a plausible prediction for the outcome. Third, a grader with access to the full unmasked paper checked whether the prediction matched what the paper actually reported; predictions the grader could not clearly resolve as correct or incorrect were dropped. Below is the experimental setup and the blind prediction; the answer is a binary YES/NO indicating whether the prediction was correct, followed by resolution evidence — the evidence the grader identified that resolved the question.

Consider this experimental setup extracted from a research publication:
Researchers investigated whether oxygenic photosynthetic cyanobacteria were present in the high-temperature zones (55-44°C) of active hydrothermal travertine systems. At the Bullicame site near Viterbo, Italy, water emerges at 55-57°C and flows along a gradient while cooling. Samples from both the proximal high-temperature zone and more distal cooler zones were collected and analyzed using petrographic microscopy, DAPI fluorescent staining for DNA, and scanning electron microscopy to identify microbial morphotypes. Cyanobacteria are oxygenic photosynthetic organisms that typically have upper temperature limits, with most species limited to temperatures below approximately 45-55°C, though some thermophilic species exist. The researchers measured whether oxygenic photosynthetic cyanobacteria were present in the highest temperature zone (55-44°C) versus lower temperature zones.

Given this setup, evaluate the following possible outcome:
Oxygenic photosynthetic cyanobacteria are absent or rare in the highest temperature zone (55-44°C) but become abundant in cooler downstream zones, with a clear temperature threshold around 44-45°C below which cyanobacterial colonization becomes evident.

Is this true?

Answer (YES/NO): YES